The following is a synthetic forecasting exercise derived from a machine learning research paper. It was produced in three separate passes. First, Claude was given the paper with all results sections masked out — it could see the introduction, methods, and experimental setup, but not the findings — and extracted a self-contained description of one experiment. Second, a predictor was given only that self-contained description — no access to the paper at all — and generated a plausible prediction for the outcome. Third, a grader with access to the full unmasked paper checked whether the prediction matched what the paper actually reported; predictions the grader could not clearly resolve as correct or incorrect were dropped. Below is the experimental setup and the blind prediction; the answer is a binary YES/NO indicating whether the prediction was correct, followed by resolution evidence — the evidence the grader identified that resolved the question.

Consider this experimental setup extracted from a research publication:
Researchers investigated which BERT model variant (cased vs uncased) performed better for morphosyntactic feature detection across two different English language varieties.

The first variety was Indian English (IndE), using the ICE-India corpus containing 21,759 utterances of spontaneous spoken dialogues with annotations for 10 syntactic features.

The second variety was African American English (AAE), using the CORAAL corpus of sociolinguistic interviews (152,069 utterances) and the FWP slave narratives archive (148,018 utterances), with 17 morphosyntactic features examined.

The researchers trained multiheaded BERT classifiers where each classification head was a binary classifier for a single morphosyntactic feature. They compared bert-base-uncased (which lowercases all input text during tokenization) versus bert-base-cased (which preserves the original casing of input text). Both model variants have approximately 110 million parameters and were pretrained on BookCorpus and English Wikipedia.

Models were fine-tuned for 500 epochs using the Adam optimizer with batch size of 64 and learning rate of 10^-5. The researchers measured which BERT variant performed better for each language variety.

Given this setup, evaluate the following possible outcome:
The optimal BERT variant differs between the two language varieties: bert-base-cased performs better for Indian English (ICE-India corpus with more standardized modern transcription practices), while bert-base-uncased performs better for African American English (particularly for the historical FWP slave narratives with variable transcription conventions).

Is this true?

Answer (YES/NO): NO